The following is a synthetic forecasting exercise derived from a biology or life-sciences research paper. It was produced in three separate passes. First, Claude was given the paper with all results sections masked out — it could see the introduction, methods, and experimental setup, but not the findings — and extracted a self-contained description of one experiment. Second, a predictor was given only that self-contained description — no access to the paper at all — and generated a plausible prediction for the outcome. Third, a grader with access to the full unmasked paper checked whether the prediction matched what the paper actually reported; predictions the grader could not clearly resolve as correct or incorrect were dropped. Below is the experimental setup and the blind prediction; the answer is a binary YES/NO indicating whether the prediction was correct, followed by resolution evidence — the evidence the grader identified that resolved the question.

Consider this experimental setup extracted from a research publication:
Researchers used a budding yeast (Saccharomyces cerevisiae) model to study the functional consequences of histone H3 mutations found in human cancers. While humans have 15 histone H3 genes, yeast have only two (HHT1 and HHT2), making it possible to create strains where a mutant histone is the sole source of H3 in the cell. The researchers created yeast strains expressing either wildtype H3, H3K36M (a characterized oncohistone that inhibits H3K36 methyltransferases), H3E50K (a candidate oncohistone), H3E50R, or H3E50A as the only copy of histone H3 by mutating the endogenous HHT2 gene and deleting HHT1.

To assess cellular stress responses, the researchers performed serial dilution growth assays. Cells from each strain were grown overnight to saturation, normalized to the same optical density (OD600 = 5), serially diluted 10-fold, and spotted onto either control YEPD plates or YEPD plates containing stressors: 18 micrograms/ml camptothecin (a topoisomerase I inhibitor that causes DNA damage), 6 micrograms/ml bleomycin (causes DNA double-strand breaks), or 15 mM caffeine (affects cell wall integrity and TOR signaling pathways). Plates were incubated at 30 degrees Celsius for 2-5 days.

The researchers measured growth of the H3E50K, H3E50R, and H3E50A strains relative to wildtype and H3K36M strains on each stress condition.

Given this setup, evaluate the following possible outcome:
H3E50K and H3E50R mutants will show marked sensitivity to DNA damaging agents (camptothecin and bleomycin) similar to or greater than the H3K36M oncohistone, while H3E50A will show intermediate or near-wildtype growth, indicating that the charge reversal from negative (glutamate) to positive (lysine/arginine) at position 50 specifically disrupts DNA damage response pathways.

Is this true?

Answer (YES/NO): NO